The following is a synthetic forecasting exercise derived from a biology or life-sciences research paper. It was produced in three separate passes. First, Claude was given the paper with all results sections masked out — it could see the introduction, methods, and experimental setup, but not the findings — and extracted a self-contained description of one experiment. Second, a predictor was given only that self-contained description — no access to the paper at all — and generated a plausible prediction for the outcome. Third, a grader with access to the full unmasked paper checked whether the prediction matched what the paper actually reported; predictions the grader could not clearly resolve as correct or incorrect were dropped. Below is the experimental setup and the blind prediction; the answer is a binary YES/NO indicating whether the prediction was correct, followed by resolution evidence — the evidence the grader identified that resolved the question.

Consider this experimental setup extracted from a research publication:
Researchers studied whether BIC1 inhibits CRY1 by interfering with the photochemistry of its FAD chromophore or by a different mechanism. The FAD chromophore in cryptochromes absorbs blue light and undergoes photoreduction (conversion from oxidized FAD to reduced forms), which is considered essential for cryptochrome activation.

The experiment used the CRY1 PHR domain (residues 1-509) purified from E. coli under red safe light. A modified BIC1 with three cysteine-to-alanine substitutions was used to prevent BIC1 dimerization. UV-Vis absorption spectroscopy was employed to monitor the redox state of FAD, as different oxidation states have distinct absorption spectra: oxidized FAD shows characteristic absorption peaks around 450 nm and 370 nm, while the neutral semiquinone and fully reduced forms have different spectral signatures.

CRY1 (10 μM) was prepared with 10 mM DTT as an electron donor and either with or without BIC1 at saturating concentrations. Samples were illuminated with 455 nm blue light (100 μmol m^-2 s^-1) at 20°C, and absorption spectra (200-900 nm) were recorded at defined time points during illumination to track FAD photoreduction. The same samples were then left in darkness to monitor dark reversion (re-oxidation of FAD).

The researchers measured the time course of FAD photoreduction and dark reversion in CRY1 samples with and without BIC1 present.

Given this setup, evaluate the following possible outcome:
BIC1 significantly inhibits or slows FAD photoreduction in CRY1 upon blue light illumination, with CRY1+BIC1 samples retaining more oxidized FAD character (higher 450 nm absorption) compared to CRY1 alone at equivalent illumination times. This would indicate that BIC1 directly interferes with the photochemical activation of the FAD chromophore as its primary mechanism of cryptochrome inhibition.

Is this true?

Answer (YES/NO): NO